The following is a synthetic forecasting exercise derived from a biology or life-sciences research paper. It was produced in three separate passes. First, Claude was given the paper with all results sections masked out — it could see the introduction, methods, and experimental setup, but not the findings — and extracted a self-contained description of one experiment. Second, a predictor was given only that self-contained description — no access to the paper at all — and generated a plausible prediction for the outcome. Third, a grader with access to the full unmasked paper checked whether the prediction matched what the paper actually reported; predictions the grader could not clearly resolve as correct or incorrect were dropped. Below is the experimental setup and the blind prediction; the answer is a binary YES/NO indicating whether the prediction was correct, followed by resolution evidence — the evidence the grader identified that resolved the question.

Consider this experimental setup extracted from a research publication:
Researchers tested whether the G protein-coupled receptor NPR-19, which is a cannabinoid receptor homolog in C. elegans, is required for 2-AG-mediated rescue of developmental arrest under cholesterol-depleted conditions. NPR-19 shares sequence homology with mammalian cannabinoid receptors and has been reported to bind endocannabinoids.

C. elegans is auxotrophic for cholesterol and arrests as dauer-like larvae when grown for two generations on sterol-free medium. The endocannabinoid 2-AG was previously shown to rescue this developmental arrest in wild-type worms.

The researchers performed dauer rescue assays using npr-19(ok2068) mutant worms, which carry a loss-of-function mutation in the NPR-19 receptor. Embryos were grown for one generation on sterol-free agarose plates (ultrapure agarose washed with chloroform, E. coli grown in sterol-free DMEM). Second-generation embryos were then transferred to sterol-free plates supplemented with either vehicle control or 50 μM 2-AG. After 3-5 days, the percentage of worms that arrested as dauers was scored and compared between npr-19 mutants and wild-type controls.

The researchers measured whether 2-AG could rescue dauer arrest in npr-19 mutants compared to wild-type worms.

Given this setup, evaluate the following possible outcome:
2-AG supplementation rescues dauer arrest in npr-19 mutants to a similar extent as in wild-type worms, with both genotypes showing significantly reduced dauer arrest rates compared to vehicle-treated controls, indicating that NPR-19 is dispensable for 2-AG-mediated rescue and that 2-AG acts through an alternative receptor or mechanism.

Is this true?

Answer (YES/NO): YES